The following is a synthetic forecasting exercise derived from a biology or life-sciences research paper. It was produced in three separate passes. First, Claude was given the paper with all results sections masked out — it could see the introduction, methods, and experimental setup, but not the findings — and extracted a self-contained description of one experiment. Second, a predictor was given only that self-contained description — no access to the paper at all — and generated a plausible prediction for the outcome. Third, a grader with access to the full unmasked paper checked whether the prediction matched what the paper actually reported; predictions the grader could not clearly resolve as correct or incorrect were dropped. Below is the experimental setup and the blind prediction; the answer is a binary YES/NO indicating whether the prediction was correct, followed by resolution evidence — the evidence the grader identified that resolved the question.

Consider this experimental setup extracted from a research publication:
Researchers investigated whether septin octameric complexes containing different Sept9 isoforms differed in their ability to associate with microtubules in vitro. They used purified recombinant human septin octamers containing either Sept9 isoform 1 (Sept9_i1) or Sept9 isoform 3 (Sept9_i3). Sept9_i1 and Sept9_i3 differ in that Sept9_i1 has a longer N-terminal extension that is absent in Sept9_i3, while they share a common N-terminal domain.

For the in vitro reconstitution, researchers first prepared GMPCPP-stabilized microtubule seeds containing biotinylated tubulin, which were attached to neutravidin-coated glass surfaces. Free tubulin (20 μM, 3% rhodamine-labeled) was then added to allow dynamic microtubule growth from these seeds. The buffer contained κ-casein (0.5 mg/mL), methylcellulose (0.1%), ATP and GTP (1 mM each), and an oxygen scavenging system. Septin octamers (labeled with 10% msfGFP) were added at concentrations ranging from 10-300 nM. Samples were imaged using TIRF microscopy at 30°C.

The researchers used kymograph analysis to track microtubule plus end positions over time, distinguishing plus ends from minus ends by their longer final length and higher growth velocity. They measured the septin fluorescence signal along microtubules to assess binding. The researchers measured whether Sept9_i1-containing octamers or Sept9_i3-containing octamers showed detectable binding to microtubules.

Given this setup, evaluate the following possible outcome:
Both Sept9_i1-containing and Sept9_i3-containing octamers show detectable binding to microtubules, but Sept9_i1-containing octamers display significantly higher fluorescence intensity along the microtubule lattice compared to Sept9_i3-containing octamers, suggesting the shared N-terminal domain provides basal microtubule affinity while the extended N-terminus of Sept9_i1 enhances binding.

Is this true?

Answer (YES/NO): NO